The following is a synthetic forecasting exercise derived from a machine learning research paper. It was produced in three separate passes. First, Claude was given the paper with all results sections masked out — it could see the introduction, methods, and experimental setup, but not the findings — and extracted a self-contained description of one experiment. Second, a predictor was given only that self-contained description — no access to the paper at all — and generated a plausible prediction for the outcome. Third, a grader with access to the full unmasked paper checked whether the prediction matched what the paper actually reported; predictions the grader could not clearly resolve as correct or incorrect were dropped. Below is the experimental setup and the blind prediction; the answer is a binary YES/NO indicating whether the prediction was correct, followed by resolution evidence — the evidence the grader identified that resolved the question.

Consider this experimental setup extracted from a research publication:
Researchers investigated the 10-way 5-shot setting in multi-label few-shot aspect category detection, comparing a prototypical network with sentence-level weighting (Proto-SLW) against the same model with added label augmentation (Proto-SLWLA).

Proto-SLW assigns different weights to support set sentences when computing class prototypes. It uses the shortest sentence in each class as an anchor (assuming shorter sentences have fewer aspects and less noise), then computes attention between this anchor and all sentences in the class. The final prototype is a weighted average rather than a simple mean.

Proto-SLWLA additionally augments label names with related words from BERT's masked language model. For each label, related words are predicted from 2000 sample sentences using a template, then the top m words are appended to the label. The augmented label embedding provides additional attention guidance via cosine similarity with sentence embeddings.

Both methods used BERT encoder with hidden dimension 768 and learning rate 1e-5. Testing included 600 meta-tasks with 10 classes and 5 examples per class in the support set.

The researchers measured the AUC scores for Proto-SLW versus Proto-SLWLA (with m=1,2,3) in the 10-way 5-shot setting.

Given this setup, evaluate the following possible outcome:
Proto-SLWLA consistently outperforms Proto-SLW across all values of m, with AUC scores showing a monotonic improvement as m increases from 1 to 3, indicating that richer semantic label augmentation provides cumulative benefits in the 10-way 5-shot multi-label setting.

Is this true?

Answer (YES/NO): NO